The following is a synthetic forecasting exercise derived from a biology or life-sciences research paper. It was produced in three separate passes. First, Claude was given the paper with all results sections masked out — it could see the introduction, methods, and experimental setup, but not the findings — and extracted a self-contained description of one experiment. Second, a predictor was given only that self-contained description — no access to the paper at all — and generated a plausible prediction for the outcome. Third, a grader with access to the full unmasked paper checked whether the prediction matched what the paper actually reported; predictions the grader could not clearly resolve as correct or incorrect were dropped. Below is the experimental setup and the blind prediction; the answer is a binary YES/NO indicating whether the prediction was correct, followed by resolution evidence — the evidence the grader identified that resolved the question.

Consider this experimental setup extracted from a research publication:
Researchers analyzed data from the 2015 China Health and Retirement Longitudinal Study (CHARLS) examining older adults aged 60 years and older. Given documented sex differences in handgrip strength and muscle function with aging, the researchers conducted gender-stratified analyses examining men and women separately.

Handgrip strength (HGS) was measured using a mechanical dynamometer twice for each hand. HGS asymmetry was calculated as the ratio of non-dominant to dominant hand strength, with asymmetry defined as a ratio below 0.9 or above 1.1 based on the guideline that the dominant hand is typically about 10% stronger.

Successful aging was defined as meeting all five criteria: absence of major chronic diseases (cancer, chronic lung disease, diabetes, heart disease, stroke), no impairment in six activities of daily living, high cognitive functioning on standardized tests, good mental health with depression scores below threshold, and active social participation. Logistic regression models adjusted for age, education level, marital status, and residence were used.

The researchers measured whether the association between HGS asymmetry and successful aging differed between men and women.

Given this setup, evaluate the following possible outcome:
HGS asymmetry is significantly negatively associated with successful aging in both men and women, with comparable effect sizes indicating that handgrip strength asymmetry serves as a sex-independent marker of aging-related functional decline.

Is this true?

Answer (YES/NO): NO